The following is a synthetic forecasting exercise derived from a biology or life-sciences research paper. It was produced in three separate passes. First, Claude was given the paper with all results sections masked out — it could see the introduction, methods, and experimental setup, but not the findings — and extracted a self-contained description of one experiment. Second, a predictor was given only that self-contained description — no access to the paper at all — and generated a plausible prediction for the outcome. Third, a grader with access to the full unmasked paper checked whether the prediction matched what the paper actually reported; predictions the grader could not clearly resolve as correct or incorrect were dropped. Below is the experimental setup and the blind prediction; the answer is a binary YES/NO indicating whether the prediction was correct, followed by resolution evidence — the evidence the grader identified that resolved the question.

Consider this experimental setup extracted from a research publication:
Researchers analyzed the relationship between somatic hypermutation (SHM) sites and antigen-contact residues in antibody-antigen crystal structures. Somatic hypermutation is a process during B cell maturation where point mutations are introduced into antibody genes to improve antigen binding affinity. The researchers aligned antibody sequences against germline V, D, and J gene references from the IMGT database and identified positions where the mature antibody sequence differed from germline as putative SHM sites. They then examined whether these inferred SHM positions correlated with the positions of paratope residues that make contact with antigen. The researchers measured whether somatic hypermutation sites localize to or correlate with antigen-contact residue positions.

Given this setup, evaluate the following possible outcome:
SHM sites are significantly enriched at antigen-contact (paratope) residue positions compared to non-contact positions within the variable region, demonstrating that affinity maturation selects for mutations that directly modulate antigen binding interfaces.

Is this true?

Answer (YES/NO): YES